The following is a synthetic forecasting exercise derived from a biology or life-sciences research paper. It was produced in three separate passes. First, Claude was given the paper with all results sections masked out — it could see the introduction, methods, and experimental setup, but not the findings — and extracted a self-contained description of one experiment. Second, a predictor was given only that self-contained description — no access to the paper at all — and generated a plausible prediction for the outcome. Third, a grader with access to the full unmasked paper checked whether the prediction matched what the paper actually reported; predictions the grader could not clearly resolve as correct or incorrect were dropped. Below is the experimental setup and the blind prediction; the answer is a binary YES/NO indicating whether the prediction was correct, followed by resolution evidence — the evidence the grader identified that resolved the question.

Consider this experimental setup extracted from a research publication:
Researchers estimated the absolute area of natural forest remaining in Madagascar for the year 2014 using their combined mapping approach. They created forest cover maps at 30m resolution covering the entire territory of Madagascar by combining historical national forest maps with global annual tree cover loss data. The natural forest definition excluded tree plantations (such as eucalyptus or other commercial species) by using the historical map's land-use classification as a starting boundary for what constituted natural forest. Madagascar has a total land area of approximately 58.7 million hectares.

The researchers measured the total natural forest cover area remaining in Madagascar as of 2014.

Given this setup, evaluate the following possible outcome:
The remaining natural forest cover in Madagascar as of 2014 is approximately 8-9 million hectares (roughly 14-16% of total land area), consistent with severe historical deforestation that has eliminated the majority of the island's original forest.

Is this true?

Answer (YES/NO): YES